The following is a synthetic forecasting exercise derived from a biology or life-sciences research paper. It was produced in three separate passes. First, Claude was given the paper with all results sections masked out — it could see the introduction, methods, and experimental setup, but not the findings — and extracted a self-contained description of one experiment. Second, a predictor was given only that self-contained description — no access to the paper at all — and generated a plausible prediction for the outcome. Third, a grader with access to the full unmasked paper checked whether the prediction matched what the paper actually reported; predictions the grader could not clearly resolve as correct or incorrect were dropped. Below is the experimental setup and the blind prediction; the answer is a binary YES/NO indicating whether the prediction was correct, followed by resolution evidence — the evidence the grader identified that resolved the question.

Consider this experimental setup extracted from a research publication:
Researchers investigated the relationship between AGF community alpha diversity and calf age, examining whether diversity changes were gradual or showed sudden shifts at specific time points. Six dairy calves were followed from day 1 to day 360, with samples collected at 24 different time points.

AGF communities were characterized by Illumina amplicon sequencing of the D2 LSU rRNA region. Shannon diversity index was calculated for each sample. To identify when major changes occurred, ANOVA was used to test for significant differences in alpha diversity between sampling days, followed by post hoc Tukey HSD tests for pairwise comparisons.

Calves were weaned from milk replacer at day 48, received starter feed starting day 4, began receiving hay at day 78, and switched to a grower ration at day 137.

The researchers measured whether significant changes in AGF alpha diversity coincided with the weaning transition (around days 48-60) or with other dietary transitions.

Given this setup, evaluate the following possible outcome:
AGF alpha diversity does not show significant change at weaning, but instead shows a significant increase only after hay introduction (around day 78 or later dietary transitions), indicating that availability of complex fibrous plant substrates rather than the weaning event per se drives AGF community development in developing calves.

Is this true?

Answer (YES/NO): NO